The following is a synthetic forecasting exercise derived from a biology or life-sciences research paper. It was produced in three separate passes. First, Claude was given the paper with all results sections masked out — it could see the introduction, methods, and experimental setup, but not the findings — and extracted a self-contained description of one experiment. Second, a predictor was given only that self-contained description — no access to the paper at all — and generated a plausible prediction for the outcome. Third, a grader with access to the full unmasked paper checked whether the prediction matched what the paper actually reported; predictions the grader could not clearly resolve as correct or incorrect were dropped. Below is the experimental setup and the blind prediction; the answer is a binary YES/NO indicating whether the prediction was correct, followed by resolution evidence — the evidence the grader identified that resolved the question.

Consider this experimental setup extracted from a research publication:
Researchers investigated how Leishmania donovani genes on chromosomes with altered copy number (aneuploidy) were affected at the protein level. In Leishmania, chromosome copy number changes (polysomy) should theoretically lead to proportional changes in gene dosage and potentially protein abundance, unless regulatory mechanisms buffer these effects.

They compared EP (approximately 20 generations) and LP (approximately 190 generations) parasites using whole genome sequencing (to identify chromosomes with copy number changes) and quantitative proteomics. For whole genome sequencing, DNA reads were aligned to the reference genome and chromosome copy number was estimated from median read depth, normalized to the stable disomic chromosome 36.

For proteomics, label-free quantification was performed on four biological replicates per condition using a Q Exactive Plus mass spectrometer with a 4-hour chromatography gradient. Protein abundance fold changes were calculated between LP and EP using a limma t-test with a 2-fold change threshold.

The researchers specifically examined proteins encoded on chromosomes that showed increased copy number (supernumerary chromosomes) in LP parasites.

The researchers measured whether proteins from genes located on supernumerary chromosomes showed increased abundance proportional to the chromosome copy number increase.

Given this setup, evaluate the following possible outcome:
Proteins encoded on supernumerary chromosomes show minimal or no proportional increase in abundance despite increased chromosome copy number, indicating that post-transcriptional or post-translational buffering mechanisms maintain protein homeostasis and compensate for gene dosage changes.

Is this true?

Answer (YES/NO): NO